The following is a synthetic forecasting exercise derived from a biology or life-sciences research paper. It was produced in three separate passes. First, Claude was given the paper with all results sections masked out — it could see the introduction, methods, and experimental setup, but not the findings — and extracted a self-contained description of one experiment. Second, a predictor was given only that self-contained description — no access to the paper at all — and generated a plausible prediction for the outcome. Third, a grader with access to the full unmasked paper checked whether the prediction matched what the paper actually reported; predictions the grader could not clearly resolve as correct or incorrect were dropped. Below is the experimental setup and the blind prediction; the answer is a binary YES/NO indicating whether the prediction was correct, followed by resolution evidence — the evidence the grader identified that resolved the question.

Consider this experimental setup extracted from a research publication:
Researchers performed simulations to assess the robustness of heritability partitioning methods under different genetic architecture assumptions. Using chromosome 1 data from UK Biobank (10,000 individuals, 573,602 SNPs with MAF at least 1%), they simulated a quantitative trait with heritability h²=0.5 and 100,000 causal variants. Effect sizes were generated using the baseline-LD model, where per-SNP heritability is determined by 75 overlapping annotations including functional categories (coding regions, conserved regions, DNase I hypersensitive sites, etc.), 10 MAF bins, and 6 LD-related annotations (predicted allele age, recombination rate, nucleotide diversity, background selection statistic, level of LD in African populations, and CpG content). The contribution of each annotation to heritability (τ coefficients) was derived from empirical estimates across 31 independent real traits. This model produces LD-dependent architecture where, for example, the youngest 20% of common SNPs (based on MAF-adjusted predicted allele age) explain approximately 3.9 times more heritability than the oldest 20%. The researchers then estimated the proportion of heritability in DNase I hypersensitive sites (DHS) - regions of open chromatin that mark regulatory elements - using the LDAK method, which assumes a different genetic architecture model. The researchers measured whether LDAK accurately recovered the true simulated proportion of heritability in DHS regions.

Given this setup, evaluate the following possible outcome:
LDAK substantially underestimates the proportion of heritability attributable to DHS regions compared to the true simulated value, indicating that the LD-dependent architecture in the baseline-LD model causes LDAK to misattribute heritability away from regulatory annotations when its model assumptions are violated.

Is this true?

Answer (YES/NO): YES